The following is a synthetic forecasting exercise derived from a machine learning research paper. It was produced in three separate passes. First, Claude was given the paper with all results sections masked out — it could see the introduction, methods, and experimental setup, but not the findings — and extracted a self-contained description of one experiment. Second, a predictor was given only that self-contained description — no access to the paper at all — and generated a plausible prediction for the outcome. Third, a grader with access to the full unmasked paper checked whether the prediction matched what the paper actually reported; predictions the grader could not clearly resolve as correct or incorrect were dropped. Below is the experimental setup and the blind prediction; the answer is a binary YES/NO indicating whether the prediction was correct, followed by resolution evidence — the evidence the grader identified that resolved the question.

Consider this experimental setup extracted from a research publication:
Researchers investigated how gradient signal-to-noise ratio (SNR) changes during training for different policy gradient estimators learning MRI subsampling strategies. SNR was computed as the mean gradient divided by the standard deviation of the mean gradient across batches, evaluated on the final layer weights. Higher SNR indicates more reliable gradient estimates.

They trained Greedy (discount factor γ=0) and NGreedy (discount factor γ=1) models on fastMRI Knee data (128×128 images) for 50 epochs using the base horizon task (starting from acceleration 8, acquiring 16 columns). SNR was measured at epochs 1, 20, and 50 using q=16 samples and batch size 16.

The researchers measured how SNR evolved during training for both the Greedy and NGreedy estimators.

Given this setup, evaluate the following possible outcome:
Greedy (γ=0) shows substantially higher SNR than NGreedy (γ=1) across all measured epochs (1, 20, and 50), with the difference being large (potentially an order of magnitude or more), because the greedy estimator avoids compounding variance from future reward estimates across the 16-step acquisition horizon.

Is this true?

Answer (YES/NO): NO